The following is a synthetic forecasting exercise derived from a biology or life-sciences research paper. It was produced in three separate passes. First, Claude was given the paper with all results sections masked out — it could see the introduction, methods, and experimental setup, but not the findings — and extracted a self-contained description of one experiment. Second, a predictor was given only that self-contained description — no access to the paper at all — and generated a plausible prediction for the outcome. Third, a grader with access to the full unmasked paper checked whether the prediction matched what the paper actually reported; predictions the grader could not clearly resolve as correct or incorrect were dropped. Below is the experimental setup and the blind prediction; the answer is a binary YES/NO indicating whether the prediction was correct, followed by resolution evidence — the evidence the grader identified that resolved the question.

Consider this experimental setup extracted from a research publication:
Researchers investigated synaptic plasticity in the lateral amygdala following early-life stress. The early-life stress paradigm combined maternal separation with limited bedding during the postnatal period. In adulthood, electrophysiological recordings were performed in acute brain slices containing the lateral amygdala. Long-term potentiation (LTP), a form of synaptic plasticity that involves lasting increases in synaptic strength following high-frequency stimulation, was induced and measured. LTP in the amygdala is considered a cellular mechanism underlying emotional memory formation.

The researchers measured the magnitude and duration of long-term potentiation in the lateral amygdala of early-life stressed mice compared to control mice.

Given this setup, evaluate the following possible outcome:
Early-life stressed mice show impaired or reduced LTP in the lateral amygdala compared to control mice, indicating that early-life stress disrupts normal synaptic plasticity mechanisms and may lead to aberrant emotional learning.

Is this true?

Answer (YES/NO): YES